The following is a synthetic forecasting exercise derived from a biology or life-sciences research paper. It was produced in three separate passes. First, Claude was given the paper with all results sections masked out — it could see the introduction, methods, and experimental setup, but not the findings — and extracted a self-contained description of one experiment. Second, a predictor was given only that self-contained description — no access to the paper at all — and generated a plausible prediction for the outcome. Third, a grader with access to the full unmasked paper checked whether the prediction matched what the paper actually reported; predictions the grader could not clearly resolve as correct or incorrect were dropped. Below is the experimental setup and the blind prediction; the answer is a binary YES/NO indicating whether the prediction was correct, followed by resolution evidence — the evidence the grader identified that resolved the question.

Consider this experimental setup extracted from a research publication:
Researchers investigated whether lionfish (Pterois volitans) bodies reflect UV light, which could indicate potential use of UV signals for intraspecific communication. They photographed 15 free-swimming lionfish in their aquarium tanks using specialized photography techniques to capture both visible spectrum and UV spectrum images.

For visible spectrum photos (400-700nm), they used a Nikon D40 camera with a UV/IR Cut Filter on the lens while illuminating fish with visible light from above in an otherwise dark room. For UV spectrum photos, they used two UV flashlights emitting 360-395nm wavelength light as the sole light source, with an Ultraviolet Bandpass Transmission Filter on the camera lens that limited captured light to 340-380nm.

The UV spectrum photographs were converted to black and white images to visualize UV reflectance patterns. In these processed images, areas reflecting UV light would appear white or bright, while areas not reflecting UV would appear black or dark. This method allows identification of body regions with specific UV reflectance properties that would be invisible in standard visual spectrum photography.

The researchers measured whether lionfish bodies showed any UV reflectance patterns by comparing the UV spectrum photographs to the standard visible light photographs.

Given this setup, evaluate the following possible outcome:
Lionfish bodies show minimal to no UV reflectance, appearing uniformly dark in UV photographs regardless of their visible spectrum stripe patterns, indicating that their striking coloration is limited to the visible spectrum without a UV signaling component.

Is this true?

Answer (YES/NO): NO